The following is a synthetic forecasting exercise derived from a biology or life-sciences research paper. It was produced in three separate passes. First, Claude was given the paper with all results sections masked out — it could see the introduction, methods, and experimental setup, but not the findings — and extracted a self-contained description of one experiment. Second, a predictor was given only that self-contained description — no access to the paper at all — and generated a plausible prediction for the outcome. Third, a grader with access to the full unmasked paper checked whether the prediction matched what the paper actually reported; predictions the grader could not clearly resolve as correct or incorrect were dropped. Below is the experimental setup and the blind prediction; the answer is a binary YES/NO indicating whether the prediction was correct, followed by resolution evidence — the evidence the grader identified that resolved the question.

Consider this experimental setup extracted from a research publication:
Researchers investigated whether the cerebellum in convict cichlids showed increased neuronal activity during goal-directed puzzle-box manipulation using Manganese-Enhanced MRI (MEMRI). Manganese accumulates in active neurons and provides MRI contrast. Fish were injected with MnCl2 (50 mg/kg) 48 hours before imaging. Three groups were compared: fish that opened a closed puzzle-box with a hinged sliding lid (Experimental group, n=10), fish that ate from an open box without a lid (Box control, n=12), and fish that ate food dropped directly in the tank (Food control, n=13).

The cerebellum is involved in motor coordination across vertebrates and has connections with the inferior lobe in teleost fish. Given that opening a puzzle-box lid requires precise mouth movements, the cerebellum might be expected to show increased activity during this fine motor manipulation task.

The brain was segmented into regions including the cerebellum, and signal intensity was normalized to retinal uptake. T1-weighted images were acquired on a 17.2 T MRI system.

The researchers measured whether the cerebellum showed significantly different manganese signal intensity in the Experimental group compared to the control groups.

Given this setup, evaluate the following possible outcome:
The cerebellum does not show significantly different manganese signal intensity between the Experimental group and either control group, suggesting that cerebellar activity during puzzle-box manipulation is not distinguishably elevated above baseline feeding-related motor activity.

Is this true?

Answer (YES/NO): NO